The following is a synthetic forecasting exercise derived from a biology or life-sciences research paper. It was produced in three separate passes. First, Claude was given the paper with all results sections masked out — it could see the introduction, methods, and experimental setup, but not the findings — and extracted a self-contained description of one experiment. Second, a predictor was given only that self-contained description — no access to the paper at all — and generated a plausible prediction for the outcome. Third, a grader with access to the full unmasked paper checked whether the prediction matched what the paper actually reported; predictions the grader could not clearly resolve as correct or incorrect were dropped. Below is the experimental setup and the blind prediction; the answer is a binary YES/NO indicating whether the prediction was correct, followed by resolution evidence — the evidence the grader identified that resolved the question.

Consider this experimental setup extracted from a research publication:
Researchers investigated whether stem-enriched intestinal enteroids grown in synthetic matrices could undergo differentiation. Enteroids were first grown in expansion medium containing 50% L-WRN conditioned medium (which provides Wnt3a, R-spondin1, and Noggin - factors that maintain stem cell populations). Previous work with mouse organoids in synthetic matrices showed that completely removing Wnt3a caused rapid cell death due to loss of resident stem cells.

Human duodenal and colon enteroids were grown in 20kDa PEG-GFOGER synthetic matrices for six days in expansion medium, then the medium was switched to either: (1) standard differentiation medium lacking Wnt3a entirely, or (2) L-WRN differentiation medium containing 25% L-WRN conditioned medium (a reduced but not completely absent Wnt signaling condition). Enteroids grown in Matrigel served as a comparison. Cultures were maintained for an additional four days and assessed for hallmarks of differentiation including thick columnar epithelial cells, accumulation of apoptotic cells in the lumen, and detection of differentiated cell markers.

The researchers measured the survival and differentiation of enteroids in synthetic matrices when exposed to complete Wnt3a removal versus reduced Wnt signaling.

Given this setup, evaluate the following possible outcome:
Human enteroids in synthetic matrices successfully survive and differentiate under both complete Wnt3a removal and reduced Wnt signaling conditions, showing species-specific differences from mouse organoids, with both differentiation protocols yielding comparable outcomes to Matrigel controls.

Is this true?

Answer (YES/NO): NO